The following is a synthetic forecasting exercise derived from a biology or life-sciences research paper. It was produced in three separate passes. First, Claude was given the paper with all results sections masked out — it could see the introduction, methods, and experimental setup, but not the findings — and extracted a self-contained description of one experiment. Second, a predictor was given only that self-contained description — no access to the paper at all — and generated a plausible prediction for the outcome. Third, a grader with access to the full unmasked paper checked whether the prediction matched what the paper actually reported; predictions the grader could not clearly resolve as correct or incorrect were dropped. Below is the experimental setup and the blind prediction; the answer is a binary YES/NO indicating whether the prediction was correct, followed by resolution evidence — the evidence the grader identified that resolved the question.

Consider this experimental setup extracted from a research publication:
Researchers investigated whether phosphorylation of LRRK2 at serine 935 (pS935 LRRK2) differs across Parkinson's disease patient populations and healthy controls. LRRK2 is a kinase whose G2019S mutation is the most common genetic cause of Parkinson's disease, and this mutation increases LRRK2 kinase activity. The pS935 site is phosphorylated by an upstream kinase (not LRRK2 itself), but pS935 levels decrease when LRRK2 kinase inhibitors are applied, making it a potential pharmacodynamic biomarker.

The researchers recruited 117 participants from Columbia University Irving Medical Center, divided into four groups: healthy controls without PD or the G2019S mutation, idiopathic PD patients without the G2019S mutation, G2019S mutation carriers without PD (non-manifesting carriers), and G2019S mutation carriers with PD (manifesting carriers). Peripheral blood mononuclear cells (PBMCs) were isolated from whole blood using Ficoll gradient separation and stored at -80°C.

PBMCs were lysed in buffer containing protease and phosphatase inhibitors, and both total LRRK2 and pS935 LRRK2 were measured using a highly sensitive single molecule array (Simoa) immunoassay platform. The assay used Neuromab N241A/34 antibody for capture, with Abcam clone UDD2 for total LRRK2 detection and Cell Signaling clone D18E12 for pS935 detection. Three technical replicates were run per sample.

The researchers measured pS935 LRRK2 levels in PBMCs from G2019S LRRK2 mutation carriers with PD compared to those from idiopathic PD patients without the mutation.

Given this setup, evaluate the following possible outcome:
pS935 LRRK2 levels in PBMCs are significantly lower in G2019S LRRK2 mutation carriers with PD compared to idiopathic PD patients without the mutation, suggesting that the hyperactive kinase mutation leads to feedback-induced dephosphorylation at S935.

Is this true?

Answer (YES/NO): YES